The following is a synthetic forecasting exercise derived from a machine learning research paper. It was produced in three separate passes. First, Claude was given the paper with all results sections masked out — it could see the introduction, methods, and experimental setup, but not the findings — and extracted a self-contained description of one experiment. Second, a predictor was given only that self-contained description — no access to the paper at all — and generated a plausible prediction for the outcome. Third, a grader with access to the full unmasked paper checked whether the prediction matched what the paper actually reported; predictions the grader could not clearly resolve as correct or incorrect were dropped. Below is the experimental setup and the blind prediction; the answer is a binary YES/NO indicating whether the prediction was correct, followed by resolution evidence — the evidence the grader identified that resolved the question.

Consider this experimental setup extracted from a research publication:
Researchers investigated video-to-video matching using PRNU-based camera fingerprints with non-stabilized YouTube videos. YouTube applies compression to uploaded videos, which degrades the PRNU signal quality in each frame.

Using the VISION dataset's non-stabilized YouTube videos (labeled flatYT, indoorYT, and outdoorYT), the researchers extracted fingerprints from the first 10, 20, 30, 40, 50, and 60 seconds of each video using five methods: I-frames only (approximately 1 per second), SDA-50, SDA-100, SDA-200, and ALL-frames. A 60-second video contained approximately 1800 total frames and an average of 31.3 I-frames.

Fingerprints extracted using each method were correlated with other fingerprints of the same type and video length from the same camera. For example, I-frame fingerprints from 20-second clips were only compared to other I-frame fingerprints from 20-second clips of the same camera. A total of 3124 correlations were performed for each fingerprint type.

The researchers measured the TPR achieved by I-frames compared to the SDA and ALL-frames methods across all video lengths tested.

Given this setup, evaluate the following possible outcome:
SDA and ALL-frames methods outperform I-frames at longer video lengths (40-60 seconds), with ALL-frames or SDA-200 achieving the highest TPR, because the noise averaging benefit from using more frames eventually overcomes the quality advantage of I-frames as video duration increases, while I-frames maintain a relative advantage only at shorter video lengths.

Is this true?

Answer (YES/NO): NO